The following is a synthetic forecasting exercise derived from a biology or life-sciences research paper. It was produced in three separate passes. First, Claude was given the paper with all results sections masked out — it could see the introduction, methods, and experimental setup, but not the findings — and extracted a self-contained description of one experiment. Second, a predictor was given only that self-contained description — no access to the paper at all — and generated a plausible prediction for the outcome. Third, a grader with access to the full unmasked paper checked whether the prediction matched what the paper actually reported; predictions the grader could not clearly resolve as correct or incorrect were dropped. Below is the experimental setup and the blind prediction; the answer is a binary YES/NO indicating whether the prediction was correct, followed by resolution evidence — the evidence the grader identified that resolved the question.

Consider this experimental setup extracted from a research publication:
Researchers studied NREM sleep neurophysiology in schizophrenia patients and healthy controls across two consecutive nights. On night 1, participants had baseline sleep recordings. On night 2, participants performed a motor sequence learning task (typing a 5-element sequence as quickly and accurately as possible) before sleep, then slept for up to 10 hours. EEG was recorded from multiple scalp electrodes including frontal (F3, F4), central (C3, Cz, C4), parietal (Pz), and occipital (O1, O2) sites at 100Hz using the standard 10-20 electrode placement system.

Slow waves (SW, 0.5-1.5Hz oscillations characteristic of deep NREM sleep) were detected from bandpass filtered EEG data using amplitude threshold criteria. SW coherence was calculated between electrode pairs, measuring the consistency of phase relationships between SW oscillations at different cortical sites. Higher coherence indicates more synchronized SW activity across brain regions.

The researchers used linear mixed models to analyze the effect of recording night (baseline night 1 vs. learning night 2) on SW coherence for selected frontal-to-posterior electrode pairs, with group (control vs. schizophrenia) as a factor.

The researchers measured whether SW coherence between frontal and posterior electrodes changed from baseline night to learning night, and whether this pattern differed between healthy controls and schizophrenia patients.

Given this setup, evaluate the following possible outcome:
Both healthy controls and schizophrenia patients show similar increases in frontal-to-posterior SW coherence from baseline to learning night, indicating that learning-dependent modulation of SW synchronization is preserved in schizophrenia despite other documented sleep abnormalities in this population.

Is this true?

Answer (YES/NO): NO